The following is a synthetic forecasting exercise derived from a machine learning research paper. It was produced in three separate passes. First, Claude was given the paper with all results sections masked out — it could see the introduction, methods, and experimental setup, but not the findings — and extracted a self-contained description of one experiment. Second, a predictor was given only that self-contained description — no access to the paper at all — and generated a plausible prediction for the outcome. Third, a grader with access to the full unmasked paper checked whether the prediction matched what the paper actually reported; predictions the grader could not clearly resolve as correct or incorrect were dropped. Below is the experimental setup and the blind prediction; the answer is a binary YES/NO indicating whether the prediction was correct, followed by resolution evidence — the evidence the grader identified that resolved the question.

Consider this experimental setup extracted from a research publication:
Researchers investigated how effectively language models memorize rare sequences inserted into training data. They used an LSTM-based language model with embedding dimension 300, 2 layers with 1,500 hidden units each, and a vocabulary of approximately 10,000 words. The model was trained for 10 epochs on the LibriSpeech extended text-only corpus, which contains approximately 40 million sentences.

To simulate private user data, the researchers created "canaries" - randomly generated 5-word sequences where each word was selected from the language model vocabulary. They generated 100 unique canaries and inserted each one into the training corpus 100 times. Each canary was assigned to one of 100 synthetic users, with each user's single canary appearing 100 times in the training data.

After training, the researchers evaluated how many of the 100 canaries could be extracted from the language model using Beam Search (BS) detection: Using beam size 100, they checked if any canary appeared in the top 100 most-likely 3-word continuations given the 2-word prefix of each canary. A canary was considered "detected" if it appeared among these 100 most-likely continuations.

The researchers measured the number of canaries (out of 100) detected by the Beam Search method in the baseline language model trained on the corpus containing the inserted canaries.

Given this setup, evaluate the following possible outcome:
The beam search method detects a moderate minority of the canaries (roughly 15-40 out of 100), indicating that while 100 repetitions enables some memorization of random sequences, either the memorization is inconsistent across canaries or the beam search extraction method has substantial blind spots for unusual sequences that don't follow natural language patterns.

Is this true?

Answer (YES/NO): NO